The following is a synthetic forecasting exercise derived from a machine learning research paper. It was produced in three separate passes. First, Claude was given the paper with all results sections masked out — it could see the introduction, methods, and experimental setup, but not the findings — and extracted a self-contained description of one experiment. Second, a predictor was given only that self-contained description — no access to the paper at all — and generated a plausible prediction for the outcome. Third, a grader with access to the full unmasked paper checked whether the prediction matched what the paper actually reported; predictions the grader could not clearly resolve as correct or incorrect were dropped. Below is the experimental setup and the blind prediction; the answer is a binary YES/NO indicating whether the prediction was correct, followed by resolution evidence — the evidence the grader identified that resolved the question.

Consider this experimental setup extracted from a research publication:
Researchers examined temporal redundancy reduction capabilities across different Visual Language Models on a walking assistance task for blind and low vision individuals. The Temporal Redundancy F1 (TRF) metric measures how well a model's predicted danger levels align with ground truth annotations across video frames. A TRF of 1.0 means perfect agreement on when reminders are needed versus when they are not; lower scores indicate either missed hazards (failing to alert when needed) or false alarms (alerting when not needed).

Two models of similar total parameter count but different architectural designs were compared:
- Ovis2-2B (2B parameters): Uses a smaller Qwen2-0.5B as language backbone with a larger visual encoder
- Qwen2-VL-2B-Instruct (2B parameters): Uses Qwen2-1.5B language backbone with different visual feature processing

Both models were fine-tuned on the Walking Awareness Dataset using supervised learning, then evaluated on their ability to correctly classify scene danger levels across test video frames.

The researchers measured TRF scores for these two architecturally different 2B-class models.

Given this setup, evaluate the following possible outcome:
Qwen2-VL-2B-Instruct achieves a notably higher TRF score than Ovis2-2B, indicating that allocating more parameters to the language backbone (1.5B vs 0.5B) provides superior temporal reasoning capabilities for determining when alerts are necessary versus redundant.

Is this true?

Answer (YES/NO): YES